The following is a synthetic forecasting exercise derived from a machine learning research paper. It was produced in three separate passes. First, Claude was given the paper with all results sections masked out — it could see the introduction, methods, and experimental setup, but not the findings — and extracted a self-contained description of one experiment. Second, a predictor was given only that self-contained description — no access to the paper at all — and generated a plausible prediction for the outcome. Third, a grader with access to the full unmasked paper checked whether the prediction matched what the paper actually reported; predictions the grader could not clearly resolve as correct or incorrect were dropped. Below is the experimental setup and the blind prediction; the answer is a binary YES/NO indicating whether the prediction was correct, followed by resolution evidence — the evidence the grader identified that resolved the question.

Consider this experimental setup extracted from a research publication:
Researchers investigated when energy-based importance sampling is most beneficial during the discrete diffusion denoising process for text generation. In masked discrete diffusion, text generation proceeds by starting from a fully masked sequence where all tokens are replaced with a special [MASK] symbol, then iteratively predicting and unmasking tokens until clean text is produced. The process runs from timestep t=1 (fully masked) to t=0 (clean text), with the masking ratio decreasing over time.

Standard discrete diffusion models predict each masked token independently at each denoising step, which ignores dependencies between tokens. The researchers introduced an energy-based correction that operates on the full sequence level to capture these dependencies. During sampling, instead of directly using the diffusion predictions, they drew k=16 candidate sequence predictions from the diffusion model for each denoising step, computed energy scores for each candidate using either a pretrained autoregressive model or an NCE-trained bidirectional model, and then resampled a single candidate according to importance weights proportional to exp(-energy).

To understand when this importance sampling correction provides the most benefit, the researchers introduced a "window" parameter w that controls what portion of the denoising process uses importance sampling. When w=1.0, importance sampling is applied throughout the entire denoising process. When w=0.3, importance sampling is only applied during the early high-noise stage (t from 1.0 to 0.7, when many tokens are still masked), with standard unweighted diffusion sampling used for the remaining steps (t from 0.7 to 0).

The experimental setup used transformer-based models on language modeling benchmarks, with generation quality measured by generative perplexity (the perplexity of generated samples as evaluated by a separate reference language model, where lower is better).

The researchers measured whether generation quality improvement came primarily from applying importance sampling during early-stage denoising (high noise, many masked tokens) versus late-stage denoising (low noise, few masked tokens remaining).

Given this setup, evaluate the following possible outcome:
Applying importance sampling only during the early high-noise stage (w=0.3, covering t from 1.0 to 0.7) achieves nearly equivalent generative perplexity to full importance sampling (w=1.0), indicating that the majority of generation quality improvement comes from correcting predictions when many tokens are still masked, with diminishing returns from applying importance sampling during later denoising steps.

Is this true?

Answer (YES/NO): NO